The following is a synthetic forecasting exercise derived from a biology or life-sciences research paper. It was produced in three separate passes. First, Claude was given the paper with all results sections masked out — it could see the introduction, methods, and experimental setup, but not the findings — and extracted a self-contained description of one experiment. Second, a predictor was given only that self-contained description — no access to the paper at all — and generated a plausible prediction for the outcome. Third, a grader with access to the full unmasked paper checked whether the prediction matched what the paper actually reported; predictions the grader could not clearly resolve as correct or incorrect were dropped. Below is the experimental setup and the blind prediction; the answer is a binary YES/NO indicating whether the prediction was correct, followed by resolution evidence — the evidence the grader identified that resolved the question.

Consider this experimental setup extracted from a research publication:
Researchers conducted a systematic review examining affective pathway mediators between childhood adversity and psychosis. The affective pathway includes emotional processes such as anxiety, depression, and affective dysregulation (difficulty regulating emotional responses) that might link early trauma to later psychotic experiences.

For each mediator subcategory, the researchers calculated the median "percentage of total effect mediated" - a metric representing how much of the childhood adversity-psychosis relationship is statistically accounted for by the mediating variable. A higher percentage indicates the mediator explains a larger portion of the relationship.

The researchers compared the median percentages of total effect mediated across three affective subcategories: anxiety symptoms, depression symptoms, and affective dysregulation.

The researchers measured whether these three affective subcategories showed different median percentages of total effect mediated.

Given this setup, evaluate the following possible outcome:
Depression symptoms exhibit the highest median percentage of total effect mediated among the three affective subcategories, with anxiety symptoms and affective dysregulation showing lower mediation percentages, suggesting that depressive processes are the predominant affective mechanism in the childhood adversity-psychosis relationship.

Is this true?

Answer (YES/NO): NO